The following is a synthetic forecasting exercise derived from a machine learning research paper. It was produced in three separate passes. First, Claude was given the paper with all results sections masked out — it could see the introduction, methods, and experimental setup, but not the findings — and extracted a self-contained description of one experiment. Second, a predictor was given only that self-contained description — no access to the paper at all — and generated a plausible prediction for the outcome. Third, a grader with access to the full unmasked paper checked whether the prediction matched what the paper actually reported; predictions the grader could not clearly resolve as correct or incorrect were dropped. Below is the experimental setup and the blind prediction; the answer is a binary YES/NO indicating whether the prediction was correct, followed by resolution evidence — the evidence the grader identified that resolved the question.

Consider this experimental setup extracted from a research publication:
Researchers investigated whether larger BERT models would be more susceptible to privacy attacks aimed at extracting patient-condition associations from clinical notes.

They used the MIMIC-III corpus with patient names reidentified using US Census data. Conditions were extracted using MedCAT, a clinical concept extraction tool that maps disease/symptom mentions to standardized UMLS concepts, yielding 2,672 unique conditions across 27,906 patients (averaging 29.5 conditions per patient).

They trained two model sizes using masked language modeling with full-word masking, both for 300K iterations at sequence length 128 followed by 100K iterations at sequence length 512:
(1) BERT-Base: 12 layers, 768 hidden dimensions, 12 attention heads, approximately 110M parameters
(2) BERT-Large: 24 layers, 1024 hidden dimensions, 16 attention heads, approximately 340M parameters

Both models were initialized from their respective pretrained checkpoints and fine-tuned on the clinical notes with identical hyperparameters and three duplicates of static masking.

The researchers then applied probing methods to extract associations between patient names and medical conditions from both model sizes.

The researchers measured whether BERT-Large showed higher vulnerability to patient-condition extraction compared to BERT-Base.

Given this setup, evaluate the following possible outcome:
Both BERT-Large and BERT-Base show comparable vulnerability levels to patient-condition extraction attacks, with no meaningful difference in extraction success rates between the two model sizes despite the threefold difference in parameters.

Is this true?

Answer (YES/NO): YES